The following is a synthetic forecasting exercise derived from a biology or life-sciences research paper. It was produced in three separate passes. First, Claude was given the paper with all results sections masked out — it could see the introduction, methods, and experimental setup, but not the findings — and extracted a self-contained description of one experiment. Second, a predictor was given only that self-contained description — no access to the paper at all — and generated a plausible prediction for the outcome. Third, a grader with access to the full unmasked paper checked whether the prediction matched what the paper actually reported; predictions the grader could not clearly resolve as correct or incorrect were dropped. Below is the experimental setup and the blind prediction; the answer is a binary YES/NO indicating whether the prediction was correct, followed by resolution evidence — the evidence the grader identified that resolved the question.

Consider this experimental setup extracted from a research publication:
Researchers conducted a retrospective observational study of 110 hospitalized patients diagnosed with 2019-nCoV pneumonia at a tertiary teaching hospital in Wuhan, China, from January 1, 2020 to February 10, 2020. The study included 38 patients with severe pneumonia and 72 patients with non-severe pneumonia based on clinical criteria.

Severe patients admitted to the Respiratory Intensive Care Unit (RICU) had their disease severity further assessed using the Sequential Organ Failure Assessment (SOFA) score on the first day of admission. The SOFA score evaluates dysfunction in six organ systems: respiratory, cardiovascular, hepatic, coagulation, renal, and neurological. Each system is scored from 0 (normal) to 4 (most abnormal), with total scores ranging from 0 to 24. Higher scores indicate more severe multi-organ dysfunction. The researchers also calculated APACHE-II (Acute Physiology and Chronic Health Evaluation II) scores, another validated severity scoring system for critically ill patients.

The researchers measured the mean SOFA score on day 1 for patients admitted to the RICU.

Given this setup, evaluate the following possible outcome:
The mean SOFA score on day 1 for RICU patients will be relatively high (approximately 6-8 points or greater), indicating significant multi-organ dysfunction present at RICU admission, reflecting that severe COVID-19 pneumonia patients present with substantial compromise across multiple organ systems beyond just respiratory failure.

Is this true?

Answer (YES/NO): YES